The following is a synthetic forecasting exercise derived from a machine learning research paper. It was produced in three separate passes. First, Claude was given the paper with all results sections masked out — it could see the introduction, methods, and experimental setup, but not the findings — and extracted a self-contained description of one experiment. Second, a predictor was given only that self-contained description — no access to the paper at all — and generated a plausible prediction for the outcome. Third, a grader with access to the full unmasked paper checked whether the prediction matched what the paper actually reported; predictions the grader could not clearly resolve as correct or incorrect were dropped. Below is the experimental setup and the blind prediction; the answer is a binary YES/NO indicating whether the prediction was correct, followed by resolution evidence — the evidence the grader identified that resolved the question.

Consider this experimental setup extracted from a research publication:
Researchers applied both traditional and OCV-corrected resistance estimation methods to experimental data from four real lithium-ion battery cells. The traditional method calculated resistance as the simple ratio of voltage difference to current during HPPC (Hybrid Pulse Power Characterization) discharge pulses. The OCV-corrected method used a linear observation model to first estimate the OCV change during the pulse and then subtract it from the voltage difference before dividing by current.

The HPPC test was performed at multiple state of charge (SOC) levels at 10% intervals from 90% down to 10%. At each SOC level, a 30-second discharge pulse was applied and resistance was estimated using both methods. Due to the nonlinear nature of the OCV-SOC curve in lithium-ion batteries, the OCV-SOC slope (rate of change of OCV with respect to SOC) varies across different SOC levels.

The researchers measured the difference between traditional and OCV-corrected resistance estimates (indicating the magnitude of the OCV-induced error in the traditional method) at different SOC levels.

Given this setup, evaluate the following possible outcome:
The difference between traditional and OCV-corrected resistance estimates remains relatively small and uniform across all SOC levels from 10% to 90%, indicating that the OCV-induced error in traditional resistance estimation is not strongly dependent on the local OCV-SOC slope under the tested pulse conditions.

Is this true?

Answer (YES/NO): NO